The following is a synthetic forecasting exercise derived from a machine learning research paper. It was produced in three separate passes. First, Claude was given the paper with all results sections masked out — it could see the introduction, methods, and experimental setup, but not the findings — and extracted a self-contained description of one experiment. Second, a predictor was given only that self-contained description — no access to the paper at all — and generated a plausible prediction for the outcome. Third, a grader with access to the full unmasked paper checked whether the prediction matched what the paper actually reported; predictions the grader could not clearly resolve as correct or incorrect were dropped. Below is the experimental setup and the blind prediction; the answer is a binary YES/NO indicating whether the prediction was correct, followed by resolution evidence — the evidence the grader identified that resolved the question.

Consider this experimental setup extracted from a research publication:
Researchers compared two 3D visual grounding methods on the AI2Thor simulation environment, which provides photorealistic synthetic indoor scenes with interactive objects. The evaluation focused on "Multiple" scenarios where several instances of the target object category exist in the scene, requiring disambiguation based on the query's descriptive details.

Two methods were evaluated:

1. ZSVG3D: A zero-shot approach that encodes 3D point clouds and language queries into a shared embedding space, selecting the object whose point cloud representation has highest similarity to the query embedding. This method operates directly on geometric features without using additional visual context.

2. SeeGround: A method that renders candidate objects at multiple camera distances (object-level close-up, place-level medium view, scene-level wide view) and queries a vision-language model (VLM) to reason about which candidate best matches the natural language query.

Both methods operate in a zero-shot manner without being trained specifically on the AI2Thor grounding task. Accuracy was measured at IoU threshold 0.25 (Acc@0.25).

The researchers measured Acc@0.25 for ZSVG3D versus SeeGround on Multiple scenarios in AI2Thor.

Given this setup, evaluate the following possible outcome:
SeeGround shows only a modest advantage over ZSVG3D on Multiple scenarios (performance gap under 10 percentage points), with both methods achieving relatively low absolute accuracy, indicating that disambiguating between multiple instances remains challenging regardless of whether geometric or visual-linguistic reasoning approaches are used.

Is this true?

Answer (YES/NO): NO